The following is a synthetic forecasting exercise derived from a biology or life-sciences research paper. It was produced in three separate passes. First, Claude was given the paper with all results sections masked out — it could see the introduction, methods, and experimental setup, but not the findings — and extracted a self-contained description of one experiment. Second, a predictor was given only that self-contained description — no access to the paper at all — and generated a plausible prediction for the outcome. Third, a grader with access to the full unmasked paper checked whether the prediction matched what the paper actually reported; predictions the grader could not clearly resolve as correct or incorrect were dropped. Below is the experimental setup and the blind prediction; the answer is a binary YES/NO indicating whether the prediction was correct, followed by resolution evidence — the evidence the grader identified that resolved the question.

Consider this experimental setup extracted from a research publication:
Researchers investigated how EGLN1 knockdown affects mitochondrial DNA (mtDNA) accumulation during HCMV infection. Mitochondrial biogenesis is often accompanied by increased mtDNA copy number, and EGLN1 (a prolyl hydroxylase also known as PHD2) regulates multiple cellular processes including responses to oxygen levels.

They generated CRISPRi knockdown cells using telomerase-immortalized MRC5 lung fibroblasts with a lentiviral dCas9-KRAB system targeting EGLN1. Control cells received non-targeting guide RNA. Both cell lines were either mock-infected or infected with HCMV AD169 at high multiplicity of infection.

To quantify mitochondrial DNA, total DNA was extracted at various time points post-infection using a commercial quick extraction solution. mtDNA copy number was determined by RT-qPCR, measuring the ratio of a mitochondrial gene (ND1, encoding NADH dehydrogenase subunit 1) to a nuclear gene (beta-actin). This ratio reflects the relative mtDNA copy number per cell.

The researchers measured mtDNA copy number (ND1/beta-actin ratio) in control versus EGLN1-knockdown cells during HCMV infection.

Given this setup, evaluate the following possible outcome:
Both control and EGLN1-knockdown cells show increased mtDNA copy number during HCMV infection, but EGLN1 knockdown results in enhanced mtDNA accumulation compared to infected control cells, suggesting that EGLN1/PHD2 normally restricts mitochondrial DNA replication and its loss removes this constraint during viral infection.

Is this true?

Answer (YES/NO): NO